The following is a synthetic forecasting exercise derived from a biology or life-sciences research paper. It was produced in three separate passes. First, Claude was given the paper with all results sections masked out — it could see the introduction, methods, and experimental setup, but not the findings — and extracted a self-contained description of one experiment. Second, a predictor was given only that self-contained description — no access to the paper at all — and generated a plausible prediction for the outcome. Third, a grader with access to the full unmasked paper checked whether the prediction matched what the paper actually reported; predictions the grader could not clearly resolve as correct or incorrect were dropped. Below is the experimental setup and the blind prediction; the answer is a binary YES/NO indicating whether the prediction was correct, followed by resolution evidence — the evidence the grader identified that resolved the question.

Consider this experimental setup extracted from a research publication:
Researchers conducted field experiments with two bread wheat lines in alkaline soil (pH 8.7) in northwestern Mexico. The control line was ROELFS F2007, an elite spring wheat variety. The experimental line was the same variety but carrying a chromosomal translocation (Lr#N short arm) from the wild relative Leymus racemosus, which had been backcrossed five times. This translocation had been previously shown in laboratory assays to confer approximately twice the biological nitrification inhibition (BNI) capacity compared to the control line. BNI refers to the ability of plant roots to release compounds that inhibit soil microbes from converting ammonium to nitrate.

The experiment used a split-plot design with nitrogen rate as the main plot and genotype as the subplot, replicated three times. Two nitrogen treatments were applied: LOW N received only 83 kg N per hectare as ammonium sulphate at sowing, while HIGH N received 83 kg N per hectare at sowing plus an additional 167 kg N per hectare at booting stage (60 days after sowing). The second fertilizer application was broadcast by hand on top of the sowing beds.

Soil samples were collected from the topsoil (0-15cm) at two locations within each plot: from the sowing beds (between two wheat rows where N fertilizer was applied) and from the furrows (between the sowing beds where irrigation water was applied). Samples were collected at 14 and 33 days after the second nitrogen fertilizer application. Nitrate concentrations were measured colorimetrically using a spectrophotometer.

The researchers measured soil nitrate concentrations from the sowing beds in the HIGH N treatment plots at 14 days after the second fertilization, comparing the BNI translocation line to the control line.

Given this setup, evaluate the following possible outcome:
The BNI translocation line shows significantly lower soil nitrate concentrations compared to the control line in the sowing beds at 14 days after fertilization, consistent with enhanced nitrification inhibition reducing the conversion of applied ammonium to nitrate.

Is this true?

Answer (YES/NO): NO